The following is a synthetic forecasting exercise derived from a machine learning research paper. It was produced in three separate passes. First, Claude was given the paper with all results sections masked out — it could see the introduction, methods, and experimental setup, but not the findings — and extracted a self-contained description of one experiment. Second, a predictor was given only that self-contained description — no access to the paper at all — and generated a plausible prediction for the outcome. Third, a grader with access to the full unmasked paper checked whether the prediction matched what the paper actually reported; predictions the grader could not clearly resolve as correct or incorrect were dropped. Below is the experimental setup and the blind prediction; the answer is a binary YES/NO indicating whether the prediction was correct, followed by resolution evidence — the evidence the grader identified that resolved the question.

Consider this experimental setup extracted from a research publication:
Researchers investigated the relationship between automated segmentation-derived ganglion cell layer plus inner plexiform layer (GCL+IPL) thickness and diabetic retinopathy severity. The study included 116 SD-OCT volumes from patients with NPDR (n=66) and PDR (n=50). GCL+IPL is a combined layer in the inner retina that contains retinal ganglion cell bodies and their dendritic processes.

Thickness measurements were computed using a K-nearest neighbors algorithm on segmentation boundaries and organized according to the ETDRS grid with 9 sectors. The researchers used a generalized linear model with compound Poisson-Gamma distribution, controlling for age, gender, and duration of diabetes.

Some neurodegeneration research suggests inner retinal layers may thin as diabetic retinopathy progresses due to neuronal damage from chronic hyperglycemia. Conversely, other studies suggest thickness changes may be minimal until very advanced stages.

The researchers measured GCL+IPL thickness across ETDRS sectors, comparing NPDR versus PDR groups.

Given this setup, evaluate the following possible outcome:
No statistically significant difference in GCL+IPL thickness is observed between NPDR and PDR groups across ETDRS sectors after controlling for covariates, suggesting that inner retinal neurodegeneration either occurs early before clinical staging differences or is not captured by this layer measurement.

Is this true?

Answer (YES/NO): YES